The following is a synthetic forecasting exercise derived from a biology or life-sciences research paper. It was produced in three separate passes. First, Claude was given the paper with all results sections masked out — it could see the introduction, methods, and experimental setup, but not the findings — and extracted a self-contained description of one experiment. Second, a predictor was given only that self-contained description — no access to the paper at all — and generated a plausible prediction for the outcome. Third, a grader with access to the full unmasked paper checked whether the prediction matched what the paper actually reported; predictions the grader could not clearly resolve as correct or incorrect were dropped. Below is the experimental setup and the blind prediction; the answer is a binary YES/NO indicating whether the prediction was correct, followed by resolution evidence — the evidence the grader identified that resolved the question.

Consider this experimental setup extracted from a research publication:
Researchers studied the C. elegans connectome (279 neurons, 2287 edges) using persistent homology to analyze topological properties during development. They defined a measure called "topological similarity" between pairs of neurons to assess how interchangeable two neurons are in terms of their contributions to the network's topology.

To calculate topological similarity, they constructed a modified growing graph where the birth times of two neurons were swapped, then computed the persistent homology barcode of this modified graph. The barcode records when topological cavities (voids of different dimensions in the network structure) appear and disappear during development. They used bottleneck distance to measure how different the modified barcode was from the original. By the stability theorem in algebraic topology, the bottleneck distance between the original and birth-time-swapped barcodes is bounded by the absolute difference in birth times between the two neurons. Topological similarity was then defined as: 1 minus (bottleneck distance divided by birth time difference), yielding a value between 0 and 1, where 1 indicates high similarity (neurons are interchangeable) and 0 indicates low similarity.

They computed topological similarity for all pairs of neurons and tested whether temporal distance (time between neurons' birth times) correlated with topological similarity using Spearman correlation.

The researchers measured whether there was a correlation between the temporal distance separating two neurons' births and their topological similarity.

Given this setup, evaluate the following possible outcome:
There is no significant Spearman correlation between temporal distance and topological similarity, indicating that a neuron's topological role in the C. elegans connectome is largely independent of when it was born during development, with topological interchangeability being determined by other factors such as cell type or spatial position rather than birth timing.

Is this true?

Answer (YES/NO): NO